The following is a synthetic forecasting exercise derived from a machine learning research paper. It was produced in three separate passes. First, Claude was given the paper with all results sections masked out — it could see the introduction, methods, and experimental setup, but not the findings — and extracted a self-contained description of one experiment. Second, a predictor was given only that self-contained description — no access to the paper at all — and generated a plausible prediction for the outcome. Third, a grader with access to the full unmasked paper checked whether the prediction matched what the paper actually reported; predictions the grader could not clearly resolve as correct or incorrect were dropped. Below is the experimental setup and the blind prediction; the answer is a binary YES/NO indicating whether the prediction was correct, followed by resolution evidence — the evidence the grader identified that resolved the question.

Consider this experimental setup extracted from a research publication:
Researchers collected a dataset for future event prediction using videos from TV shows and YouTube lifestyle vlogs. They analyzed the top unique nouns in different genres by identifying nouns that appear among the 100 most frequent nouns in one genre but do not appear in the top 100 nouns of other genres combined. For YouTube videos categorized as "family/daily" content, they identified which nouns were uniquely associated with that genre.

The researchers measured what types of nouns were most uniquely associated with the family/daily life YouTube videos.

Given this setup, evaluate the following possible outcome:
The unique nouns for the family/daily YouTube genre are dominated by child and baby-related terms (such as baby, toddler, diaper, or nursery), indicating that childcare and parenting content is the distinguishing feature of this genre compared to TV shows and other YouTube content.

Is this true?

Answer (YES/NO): NO